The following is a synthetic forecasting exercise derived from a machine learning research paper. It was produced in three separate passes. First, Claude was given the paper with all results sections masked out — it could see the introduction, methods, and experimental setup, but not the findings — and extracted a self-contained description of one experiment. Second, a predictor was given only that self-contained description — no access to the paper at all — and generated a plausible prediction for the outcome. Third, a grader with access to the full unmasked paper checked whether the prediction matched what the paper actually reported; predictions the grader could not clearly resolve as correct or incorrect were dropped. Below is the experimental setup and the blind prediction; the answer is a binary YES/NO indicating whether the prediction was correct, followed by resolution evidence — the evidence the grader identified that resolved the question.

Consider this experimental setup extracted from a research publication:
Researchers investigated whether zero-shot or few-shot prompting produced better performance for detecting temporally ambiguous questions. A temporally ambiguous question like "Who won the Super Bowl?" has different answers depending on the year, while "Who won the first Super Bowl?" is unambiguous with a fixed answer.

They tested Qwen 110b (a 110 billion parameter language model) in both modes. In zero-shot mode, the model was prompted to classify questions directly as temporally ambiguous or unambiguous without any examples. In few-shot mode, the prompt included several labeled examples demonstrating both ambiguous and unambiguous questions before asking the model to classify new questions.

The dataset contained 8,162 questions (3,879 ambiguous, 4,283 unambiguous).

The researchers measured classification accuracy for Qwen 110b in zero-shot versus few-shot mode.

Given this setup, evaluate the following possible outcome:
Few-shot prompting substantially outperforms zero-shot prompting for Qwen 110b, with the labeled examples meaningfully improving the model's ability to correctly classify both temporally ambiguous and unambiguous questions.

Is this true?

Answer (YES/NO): NO